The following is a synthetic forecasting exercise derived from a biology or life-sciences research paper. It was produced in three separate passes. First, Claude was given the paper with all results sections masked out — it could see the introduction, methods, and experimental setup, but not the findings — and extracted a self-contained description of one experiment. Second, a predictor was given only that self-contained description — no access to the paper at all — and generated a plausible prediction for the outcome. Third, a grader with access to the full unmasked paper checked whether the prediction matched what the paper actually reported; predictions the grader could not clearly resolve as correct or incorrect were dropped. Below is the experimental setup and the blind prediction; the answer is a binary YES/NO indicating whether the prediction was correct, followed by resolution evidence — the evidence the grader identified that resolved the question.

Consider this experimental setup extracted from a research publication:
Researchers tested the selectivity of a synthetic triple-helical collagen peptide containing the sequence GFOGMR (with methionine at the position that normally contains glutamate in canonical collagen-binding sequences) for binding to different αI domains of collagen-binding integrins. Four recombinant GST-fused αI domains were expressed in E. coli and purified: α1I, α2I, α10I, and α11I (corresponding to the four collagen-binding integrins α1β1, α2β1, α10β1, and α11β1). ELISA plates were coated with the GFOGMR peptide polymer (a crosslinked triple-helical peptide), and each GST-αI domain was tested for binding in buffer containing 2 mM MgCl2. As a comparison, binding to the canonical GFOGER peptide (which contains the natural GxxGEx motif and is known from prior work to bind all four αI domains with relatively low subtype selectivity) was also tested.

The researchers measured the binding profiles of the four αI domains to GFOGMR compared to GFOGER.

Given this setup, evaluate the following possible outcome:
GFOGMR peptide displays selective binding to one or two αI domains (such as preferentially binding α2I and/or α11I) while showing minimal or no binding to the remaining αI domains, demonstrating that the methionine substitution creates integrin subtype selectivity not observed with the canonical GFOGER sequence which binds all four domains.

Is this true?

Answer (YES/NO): NO